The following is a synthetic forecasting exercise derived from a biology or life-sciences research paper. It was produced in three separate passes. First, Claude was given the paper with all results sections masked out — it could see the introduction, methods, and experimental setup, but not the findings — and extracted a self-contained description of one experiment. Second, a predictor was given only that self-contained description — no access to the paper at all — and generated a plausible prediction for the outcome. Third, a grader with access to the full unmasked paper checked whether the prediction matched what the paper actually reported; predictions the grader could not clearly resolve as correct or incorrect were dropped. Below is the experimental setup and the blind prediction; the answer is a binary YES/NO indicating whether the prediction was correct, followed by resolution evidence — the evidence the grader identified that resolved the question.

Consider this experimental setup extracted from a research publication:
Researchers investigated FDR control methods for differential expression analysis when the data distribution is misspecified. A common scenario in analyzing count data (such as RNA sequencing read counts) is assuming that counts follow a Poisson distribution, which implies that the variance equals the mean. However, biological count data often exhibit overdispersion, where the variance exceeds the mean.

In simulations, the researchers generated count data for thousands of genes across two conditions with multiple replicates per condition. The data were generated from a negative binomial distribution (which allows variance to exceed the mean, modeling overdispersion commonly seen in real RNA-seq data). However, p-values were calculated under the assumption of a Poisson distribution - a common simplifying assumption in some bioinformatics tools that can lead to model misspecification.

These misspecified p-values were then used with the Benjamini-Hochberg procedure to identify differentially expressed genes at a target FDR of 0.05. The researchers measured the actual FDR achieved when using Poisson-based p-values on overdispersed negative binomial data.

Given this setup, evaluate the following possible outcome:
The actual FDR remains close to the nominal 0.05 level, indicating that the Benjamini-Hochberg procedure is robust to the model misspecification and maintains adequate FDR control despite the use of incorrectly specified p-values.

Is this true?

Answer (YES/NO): NO